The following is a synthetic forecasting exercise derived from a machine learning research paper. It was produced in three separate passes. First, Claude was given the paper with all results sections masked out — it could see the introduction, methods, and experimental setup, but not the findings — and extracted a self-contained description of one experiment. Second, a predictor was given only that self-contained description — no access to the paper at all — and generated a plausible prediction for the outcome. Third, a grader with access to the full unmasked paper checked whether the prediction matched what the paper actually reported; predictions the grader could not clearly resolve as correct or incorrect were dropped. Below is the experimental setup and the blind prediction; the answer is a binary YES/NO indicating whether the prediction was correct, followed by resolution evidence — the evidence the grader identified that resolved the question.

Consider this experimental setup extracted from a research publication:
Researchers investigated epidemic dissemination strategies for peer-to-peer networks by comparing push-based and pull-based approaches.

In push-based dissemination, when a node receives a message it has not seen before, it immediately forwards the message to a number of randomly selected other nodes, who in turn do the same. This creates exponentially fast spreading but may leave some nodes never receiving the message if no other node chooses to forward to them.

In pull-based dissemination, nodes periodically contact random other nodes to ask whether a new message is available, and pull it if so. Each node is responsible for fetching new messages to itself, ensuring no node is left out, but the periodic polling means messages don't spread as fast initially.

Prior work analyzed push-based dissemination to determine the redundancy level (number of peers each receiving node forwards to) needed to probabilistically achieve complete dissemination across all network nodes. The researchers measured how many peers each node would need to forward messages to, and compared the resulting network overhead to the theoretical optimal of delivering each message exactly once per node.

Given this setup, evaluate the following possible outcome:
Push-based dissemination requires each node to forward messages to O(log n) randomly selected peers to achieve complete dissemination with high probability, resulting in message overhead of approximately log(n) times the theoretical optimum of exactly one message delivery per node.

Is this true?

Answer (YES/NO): NO